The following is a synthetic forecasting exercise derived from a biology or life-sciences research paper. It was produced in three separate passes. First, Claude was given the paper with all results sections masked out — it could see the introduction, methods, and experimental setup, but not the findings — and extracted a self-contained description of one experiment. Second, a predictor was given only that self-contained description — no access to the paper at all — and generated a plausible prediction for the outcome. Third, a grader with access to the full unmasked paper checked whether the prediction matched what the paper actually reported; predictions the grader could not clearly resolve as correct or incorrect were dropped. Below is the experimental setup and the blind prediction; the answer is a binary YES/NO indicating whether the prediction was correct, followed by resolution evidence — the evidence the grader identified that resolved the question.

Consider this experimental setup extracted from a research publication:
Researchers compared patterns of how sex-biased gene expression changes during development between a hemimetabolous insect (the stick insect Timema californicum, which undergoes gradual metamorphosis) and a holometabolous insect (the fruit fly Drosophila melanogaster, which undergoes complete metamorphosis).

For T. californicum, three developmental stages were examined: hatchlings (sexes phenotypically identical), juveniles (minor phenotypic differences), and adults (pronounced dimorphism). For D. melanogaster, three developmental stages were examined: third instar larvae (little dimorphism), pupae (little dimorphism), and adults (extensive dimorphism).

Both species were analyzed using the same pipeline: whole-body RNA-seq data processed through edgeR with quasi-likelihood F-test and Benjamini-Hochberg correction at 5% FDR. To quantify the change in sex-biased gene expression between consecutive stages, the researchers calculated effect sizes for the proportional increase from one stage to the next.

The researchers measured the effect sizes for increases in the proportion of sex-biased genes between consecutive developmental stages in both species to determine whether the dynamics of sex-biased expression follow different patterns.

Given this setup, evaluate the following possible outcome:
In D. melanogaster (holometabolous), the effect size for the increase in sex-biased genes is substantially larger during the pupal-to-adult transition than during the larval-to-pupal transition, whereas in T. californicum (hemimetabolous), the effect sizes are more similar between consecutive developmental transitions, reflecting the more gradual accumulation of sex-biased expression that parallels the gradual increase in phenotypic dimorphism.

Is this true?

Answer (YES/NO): YES